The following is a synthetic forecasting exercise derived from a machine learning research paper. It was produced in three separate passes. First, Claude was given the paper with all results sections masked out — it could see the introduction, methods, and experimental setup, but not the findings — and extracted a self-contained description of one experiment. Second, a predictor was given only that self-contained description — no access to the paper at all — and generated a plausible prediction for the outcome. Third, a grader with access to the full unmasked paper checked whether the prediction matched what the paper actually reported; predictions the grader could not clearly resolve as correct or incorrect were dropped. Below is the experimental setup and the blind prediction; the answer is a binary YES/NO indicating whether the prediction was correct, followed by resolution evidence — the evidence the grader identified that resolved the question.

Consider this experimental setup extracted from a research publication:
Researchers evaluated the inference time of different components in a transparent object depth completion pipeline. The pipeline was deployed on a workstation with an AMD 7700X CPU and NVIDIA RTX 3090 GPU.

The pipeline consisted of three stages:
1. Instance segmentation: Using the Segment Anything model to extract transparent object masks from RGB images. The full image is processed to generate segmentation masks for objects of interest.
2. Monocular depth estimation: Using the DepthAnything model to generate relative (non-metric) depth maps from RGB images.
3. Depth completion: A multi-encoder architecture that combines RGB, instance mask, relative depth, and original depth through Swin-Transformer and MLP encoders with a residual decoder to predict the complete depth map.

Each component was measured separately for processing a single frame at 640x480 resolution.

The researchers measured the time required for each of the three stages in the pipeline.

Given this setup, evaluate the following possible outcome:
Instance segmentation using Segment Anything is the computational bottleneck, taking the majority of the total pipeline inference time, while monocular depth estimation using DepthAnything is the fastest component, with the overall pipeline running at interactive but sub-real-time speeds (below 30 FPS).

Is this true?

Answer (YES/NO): YES